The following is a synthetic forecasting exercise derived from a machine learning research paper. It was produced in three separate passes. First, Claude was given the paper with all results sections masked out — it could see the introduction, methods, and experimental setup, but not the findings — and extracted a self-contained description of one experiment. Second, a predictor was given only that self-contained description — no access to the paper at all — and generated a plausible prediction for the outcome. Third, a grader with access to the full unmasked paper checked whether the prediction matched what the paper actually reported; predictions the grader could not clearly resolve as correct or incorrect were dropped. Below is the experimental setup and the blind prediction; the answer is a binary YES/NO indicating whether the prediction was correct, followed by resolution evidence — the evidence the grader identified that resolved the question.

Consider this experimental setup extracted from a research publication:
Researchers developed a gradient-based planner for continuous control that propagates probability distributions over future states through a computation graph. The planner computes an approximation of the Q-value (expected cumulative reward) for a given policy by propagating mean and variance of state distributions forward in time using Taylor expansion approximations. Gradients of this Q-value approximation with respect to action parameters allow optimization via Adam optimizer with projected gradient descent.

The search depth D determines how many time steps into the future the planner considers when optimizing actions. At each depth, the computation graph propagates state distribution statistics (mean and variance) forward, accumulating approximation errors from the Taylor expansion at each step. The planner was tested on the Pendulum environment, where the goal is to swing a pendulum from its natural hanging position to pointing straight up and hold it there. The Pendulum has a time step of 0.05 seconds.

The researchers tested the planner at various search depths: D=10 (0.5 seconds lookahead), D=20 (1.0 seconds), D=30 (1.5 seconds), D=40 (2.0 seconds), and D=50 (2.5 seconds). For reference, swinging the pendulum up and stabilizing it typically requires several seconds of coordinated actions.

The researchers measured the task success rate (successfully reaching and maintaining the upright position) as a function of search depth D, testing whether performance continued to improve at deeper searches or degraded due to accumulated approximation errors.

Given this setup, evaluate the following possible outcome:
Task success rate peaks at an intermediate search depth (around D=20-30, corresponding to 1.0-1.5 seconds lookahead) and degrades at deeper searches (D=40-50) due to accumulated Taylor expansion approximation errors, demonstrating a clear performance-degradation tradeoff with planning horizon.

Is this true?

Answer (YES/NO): NO